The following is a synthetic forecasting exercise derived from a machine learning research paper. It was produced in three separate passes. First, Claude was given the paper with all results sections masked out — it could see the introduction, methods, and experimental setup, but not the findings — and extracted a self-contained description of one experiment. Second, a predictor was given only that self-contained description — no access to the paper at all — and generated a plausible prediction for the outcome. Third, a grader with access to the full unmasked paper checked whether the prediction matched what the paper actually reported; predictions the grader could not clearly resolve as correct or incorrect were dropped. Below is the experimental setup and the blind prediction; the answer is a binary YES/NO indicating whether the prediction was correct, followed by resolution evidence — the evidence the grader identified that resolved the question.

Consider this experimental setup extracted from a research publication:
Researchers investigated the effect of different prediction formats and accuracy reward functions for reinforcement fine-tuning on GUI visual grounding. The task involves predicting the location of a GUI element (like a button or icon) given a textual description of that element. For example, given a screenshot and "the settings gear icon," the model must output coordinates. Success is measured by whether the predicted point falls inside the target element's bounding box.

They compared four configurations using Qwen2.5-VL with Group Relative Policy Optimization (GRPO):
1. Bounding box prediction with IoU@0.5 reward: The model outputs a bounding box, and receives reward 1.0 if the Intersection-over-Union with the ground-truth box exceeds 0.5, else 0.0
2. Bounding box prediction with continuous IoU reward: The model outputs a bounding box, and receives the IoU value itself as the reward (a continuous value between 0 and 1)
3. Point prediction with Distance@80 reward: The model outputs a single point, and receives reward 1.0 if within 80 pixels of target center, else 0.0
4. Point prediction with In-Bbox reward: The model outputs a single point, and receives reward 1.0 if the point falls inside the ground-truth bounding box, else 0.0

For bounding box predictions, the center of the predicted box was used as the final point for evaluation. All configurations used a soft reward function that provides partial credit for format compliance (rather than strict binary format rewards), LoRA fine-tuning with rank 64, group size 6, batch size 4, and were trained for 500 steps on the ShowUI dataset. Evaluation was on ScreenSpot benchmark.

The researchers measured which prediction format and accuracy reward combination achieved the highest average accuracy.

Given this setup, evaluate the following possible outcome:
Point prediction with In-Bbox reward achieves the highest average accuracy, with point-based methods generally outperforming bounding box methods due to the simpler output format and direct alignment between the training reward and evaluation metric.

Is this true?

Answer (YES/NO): YES